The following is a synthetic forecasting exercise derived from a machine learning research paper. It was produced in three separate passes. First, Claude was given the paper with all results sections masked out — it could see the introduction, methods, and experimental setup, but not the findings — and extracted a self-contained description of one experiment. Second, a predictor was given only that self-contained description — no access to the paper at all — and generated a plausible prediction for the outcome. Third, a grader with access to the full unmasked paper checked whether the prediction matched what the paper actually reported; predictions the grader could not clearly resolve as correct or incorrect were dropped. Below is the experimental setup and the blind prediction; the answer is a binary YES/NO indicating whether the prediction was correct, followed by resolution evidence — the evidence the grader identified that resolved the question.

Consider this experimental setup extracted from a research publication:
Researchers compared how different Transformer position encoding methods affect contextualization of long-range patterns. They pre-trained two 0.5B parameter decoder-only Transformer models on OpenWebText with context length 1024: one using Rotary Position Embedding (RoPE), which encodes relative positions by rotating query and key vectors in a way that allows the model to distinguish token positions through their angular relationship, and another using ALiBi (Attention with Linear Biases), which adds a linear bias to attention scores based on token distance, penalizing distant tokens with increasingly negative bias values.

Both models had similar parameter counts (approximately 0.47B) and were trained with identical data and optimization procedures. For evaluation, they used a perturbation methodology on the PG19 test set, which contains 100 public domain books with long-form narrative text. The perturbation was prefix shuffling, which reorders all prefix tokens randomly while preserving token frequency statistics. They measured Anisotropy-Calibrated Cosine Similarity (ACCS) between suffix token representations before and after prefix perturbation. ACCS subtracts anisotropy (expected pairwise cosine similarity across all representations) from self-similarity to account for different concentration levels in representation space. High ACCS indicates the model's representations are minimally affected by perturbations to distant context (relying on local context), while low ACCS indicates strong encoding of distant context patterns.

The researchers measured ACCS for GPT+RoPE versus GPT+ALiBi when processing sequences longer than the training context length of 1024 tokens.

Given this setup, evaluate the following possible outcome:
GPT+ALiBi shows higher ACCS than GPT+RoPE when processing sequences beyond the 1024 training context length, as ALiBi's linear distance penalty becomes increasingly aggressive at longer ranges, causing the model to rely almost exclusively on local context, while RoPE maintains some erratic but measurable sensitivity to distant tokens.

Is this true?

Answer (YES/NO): NO